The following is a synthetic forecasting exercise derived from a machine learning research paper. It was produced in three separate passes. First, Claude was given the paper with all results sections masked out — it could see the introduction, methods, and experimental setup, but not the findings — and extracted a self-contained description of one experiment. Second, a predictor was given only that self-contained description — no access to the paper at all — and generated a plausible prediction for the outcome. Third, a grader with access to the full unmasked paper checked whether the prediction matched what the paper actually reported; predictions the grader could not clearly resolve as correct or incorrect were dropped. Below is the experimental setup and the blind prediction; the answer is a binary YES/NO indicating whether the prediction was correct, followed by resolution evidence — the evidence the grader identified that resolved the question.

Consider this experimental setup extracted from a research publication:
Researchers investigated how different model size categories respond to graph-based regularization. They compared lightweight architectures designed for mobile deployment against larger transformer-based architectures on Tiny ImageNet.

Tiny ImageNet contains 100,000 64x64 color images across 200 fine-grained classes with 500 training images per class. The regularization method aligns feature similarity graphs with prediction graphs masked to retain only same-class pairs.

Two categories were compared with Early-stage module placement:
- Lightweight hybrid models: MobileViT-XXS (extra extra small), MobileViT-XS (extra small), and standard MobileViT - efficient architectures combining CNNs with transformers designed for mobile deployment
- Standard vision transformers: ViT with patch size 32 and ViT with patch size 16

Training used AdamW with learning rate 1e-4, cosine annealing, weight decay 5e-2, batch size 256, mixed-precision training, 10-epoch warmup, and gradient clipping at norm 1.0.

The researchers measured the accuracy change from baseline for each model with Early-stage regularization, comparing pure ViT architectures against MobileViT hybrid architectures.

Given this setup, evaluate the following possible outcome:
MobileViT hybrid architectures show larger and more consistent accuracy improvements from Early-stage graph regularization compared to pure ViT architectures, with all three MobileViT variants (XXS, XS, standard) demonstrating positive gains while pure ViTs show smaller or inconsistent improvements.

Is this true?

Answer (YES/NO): NO